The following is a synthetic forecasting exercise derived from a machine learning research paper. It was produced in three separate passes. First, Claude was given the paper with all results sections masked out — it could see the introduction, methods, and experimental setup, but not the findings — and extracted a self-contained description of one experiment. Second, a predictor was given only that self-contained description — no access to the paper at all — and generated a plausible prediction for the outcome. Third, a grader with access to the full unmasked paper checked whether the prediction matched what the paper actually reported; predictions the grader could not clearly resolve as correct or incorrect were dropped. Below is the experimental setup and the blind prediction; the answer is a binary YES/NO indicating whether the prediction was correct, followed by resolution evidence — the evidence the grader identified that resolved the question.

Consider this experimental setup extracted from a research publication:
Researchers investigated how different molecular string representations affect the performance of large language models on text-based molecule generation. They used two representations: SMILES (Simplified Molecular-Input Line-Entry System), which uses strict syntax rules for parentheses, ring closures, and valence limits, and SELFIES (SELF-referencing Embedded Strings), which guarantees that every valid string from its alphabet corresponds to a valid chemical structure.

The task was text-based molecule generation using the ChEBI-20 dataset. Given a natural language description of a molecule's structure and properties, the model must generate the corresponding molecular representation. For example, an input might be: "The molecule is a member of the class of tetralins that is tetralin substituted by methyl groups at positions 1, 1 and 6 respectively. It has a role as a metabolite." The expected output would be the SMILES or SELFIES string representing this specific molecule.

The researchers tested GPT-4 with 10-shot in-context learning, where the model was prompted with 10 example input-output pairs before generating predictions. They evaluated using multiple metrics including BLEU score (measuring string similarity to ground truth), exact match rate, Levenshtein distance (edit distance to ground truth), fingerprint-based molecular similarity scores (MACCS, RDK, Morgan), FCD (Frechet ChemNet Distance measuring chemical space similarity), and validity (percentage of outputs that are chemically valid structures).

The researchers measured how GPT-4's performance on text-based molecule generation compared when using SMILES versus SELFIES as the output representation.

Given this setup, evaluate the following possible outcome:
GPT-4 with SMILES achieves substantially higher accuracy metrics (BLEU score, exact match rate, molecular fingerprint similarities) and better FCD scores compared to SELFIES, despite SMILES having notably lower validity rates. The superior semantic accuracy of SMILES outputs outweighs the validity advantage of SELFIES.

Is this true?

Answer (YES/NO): YES